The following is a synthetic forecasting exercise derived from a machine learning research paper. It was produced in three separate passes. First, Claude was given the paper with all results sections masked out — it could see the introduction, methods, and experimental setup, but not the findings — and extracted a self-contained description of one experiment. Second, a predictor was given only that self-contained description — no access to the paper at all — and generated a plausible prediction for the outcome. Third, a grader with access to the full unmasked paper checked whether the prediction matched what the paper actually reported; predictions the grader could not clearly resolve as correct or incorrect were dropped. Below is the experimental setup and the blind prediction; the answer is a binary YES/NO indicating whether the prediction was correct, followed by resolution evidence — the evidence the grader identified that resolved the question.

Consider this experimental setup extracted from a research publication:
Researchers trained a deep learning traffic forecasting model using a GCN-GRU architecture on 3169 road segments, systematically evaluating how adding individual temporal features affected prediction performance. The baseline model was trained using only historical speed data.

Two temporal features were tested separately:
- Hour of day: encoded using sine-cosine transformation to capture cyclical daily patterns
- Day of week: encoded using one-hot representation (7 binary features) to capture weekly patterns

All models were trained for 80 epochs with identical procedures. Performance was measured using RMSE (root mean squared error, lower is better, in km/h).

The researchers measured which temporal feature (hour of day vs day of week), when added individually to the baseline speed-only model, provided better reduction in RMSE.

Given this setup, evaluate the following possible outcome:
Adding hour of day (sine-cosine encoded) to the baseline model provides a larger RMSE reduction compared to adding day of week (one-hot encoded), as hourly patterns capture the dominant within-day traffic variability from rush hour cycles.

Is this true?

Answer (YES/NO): NO